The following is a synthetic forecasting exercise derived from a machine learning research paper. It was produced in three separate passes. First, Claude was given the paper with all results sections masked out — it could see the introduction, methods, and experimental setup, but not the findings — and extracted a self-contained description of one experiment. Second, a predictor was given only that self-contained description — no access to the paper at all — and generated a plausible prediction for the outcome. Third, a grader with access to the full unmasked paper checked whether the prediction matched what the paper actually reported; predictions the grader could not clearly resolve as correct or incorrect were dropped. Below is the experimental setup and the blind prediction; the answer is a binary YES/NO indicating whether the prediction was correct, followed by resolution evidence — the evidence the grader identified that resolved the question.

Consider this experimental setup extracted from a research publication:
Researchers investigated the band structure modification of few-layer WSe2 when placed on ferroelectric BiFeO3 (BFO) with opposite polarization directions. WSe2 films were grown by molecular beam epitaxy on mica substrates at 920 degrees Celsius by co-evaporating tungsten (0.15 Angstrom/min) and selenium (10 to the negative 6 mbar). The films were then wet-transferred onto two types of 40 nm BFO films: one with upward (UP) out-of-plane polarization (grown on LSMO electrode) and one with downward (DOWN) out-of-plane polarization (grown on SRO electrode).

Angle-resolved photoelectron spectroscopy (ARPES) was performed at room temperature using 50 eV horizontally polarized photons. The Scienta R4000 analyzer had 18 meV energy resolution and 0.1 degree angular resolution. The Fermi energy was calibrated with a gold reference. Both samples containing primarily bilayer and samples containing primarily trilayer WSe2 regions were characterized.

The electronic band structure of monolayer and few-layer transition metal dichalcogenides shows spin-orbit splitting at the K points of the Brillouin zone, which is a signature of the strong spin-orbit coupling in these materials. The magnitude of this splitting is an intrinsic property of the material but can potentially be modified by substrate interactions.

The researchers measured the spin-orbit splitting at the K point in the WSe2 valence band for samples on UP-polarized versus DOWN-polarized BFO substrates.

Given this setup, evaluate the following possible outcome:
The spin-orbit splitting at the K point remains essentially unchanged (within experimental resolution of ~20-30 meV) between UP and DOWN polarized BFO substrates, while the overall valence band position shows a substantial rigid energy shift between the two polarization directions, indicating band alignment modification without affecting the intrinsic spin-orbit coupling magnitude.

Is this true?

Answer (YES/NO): YES